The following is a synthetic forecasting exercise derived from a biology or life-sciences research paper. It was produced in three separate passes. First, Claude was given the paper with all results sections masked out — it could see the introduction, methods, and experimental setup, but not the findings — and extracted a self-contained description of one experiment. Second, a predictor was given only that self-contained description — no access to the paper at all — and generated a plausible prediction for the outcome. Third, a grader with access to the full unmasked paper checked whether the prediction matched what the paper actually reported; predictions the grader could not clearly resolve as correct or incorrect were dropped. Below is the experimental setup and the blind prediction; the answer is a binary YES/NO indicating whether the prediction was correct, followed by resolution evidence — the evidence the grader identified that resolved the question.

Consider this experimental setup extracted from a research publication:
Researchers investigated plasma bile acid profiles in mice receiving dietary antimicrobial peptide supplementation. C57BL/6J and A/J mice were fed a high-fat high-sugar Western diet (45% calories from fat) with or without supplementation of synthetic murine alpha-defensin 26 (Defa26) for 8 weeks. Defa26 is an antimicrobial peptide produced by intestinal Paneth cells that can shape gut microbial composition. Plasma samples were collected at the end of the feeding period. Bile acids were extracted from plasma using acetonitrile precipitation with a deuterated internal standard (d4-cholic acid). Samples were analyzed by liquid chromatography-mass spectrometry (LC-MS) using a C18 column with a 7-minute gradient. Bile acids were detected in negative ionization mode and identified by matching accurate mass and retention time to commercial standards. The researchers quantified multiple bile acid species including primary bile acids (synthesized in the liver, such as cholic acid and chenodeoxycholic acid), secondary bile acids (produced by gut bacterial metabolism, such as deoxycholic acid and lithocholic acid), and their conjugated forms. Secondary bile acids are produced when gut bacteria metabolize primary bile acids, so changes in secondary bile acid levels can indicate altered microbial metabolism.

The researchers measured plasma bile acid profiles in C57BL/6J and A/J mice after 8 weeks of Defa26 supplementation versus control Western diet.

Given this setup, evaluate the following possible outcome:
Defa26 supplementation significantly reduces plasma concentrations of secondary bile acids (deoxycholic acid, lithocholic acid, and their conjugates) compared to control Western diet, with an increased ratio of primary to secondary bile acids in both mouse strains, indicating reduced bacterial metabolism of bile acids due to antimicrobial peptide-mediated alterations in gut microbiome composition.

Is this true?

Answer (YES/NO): NO